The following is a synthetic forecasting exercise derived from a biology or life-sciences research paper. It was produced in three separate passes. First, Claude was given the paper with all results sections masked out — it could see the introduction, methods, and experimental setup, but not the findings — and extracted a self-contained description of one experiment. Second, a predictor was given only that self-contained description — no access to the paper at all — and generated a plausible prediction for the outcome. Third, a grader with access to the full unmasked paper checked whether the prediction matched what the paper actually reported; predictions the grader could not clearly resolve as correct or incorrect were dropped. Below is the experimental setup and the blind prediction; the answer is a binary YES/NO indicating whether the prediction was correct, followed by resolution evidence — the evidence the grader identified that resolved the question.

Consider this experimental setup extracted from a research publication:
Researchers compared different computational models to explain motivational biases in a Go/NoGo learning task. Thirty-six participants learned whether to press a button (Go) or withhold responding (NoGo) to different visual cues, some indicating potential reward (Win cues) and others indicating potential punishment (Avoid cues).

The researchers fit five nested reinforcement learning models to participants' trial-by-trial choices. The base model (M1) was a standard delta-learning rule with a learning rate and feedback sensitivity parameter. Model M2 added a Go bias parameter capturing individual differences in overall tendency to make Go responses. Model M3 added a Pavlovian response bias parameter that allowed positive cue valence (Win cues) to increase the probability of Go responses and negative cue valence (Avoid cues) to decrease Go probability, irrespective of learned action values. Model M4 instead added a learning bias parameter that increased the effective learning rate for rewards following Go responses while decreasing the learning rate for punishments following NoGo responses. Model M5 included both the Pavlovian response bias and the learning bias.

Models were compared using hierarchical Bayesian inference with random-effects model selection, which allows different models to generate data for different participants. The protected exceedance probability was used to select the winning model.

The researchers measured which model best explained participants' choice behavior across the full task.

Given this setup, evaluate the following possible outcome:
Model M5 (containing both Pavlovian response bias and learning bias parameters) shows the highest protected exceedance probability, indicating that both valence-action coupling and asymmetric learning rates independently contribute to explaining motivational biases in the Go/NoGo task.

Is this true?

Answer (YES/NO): YES